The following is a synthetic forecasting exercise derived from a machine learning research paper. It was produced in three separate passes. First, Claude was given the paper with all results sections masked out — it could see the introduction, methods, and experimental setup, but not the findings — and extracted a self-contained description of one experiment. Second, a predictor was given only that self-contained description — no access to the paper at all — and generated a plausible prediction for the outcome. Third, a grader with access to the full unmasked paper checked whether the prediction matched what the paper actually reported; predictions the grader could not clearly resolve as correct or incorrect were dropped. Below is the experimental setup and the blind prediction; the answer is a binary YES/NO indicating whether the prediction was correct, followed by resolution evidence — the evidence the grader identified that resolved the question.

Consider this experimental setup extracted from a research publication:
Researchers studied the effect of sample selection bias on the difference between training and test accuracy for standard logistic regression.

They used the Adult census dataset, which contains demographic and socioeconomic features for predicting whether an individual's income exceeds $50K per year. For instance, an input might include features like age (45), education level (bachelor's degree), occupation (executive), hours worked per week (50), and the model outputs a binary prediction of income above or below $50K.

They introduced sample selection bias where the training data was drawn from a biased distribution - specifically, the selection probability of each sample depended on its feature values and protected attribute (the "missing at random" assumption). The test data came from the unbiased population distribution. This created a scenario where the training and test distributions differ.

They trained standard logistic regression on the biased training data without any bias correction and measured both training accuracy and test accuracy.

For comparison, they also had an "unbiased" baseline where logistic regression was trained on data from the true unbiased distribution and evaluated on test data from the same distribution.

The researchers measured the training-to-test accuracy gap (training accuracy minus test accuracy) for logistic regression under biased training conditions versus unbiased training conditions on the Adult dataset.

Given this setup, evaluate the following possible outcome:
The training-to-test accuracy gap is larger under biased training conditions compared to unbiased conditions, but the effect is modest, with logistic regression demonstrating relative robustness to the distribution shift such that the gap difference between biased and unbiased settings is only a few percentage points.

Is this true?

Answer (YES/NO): YES